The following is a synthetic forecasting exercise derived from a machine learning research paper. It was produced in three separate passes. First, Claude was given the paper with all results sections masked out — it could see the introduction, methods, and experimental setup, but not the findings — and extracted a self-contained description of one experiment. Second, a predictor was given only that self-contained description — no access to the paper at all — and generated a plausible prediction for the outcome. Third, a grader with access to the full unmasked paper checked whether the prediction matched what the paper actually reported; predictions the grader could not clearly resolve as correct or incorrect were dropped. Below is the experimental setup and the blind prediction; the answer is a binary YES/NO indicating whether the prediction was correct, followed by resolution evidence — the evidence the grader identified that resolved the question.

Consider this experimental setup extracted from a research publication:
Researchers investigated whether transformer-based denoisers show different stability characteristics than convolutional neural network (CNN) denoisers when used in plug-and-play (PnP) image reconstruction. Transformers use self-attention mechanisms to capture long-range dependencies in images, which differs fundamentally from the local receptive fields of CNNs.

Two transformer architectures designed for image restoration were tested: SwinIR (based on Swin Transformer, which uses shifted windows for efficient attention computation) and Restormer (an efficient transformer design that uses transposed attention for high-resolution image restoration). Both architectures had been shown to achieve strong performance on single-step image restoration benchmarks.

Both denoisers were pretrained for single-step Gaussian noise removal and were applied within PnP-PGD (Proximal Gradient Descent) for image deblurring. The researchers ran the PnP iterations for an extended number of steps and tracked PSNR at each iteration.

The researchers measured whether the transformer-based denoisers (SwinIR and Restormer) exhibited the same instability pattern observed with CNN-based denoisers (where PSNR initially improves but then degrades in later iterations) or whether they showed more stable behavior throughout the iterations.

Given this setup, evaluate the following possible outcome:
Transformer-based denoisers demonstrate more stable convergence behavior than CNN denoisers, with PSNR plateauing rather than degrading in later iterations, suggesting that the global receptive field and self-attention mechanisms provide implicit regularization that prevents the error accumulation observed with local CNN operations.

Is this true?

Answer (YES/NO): NO